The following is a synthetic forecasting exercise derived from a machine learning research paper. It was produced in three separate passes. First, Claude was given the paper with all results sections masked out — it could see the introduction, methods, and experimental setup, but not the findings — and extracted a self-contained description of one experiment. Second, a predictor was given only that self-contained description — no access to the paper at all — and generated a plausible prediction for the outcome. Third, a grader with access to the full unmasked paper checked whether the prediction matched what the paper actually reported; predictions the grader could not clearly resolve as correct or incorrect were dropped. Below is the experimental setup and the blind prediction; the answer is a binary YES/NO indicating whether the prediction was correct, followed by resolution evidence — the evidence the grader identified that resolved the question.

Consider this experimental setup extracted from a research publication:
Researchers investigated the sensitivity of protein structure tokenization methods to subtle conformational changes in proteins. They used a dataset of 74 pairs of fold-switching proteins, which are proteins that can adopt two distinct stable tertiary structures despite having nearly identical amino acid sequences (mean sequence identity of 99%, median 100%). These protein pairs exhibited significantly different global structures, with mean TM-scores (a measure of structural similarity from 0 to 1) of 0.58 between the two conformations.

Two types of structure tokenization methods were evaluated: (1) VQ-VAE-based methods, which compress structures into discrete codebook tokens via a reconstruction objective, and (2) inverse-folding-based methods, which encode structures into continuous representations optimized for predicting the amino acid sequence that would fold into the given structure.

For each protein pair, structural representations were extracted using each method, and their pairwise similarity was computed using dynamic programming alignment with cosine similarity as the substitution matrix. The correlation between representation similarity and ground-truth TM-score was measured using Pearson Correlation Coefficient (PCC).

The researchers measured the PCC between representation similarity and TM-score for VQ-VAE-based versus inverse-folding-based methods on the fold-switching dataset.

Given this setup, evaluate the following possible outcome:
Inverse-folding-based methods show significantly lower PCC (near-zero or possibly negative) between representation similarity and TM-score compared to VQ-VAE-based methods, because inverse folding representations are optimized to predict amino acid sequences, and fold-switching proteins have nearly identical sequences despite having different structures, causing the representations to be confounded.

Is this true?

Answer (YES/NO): NO